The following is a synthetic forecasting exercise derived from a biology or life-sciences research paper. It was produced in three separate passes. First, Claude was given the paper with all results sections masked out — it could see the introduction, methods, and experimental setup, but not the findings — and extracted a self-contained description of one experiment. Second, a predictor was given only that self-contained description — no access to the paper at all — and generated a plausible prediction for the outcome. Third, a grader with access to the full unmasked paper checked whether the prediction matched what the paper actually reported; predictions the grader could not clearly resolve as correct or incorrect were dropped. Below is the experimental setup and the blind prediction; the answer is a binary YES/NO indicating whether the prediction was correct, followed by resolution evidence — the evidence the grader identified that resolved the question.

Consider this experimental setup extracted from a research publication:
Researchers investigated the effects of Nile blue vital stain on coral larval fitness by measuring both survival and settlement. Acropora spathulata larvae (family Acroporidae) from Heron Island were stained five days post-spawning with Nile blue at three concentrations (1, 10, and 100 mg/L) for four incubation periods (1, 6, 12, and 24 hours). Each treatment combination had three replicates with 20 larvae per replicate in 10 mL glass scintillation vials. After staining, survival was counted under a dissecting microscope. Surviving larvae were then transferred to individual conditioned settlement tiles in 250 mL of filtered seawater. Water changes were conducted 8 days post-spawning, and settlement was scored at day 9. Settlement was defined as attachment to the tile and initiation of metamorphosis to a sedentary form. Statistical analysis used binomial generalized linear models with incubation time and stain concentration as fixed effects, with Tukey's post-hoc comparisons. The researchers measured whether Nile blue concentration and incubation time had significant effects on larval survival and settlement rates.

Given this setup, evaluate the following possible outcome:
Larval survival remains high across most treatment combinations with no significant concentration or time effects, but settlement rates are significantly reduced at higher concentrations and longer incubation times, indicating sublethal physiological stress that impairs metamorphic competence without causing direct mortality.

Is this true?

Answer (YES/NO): NO